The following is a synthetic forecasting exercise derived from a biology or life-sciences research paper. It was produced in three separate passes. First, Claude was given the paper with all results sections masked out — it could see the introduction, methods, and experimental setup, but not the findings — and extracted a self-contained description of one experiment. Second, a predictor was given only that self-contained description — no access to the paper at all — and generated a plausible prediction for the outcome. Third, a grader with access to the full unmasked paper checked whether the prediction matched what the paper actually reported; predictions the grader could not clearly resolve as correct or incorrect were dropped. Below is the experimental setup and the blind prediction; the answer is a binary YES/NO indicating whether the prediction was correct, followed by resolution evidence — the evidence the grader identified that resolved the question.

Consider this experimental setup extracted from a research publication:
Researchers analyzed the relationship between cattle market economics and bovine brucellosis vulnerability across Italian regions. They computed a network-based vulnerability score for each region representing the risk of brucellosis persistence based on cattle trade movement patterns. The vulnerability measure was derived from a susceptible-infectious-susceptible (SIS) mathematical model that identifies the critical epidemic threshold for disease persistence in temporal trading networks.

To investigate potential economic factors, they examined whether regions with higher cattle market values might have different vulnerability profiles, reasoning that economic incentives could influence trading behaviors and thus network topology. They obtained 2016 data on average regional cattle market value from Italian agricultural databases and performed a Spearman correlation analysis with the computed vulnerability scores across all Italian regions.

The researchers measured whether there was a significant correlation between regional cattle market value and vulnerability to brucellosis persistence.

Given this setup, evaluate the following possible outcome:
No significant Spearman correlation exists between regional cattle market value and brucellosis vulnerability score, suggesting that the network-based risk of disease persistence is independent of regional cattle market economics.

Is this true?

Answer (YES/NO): NO